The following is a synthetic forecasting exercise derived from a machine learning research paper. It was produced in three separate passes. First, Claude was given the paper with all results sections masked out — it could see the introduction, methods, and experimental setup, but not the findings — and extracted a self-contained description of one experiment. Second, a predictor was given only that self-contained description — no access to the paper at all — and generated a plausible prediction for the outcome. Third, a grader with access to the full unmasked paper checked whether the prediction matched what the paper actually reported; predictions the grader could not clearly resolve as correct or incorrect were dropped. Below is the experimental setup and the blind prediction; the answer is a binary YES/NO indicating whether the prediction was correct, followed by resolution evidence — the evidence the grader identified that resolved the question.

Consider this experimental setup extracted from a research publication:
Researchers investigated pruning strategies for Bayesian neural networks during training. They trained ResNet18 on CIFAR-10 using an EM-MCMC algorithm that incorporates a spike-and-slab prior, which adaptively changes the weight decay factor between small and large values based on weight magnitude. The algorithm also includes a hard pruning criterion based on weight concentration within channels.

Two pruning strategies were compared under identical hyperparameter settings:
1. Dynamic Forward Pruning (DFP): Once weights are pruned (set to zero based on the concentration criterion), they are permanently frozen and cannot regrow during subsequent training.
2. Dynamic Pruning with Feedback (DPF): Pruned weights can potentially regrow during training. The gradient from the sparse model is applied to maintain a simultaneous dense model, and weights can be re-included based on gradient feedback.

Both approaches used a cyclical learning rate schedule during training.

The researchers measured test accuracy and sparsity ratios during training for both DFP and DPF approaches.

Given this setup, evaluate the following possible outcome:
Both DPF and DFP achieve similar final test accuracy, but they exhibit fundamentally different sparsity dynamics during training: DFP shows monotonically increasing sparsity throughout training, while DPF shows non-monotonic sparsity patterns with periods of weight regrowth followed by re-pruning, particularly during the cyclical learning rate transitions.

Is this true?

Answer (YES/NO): NO